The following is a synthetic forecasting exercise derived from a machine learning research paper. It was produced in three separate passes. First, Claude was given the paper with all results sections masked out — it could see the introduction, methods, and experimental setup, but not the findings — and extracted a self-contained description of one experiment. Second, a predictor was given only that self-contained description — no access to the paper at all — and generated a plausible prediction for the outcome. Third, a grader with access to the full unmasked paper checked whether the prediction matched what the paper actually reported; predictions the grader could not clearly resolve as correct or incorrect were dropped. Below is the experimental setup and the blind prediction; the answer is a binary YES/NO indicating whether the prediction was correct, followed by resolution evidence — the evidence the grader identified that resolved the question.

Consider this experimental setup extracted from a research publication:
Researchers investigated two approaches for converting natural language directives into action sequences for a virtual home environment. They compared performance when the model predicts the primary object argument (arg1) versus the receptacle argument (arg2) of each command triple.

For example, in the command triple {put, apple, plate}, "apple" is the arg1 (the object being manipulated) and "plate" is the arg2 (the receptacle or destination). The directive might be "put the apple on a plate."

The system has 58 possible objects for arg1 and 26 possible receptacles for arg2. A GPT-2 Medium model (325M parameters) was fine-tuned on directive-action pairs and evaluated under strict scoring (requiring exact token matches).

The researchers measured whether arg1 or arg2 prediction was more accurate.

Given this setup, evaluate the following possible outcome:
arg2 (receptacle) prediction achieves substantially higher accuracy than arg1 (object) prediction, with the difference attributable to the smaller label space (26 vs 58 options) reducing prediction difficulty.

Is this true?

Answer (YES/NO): NO